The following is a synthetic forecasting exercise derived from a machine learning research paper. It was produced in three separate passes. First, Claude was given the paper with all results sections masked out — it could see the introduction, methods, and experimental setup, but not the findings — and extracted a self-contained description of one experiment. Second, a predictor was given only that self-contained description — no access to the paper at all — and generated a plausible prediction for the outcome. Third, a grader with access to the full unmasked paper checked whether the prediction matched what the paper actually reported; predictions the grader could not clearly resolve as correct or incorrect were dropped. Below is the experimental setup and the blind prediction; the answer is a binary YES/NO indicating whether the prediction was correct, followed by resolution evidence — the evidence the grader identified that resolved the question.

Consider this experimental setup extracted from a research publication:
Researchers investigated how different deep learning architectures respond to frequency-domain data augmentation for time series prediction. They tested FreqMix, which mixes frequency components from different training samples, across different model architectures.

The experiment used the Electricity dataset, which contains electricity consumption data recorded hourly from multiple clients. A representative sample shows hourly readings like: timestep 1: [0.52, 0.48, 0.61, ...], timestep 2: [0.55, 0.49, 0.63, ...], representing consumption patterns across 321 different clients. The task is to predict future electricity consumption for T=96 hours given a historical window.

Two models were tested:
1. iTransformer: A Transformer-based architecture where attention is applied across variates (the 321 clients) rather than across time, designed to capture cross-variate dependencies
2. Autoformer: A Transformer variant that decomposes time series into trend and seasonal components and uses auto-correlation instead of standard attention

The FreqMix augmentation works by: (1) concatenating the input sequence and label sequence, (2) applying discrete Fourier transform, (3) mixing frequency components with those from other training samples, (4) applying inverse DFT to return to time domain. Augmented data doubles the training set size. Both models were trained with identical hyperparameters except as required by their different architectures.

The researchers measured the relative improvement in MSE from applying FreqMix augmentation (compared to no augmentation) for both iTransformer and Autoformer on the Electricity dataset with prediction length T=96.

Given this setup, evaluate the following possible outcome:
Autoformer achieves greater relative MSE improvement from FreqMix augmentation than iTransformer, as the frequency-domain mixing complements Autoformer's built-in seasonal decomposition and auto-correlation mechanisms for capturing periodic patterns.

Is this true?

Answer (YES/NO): YES